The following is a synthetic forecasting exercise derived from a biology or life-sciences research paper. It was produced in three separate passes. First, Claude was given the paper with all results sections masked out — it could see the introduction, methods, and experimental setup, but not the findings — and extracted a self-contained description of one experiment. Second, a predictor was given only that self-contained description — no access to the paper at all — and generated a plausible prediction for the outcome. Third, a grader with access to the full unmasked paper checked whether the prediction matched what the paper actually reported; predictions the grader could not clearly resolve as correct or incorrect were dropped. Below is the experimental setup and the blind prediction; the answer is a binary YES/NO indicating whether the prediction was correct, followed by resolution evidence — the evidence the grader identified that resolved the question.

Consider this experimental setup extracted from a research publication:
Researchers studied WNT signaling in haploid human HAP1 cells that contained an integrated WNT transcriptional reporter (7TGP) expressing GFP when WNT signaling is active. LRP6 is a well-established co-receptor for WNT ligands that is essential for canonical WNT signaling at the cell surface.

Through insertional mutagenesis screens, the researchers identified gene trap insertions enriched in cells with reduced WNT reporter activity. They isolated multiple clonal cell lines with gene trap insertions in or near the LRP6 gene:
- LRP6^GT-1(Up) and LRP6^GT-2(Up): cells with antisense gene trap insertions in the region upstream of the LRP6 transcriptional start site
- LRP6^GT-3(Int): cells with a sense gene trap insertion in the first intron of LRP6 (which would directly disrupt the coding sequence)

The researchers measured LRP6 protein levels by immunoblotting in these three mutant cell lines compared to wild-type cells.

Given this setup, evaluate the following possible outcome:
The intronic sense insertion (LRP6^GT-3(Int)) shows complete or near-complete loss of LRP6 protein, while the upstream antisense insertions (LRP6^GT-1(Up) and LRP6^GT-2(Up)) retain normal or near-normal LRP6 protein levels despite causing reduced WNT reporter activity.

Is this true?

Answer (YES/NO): NO